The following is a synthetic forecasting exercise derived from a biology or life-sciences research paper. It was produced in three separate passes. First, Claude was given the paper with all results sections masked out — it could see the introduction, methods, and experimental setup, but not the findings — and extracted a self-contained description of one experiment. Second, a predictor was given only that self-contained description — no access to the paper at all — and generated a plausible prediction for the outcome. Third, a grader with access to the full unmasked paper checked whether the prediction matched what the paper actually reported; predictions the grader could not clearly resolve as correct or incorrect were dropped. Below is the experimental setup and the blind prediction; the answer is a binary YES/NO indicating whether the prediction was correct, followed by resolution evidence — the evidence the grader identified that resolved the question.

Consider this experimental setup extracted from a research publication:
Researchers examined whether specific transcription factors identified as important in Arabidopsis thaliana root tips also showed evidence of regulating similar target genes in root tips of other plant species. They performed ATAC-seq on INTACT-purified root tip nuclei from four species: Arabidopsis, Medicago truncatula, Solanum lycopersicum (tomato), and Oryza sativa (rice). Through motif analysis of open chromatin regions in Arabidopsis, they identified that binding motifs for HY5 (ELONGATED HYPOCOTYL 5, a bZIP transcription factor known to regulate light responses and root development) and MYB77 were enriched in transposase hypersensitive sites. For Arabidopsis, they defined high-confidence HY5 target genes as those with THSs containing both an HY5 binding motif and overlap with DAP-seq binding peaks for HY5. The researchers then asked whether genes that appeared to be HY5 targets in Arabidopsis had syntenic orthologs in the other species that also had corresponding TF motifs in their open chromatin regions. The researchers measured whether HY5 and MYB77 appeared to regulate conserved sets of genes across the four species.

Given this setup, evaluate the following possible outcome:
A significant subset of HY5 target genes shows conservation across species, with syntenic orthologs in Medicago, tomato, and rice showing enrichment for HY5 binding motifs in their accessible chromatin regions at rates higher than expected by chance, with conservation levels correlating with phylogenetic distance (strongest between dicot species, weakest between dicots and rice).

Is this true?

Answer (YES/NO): NO